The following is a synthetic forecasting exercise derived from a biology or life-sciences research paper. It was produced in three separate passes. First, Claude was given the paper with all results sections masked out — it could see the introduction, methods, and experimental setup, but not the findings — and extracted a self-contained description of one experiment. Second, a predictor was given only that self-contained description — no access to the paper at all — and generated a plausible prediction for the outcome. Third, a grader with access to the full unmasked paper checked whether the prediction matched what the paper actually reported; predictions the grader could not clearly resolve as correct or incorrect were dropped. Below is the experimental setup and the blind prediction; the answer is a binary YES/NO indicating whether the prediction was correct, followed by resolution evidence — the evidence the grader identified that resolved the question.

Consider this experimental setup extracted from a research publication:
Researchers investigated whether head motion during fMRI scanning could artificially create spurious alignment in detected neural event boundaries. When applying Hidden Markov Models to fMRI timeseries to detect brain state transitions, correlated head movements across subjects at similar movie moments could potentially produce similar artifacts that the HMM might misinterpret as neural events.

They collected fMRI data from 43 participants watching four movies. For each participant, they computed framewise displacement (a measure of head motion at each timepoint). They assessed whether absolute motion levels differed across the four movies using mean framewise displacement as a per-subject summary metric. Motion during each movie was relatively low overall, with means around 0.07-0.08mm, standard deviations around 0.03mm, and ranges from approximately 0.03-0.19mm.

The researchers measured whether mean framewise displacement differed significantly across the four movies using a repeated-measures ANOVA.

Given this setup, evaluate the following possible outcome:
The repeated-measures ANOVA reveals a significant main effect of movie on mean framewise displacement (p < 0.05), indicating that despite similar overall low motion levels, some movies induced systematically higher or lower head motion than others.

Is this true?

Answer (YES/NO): NO